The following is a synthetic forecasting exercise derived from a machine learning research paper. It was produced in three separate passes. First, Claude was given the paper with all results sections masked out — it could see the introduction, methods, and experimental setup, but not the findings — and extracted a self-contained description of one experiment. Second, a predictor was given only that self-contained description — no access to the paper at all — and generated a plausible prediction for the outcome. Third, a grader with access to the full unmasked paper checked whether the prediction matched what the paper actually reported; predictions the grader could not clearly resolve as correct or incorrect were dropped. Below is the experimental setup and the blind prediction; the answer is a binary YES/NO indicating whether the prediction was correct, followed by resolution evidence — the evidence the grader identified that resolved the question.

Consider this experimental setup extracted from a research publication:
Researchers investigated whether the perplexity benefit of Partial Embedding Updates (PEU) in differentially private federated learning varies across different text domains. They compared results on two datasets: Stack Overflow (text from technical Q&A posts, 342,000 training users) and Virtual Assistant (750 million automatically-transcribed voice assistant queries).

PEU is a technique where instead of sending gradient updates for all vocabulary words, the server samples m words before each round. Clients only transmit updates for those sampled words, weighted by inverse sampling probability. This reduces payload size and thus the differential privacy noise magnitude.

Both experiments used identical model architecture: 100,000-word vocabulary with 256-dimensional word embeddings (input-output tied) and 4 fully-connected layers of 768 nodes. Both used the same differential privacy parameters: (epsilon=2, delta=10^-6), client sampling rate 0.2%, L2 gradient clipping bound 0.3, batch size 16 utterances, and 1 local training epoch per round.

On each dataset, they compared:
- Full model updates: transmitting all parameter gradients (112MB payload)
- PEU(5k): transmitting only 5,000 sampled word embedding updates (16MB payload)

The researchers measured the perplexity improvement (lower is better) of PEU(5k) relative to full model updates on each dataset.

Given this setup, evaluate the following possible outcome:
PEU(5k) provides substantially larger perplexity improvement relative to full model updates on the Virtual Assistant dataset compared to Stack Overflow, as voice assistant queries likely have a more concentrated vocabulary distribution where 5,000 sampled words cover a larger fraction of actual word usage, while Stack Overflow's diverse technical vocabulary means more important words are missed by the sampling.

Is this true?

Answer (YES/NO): NO